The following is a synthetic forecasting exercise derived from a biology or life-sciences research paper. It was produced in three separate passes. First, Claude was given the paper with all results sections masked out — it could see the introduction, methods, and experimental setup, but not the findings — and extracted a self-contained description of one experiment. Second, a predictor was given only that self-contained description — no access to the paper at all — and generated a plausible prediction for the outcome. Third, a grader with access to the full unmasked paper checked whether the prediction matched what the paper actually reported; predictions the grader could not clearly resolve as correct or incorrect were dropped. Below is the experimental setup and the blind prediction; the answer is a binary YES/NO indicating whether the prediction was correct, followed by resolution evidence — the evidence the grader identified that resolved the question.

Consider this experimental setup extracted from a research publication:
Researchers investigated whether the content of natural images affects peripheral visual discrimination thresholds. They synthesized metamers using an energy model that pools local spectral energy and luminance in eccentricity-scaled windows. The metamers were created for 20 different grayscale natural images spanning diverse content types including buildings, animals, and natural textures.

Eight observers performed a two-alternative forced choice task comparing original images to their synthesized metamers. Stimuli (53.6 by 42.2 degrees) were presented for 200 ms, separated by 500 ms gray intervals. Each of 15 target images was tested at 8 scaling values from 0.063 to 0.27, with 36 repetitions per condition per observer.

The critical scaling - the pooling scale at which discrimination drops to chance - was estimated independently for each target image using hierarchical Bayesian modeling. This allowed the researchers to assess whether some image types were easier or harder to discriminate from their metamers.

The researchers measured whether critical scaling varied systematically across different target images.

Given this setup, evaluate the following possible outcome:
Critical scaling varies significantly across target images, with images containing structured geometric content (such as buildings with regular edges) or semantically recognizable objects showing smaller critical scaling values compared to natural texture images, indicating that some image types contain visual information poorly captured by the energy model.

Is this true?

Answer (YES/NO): NO